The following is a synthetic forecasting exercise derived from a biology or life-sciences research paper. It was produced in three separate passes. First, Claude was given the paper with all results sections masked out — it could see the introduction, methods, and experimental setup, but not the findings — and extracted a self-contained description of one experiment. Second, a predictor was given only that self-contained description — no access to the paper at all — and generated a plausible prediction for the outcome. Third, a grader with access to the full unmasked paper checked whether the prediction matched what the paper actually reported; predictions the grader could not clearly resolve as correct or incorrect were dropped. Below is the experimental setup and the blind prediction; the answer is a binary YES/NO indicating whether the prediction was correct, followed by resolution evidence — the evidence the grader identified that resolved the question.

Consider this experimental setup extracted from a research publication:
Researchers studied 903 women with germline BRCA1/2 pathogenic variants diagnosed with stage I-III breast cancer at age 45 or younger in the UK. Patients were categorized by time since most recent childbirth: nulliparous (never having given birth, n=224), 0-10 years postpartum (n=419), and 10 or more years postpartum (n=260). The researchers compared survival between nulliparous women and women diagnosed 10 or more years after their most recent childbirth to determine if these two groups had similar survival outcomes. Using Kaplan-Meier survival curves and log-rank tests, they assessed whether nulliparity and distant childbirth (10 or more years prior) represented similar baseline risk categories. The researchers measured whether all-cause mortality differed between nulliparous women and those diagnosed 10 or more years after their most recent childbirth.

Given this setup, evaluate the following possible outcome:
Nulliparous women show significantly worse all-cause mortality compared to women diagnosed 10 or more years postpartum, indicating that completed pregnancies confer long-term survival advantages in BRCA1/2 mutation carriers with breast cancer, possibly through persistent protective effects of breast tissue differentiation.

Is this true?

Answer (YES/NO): NO